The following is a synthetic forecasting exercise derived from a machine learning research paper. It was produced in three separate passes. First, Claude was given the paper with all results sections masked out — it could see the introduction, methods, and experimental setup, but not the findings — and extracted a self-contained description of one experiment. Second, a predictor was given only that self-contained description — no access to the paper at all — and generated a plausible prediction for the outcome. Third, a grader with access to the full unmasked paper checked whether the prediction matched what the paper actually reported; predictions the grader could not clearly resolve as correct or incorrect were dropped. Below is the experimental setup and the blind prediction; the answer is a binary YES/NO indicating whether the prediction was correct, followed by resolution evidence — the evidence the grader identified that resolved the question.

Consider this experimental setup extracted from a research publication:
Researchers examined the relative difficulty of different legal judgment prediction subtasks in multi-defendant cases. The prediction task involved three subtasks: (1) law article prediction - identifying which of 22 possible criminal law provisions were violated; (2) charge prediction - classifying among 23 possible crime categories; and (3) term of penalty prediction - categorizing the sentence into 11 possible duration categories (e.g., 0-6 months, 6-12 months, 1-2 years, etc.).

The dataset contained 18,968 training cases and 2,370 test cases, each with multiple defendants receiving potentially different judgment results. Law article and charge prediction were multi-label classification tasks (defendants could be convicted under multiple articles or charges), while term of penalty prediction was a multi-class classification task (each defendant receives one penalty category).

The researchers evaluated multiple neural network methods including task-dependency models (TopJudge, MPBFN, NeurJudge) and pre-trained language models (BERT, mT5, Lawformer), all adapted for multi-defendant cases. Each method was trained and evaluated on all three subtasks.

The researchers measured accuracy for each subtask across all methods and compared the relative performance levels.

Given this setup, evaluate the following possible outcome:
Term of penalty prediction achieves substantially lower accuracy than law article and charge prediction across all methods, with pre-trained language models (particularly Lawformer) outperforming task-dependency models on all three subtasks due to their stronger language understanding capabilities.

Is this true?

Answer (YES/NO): NO